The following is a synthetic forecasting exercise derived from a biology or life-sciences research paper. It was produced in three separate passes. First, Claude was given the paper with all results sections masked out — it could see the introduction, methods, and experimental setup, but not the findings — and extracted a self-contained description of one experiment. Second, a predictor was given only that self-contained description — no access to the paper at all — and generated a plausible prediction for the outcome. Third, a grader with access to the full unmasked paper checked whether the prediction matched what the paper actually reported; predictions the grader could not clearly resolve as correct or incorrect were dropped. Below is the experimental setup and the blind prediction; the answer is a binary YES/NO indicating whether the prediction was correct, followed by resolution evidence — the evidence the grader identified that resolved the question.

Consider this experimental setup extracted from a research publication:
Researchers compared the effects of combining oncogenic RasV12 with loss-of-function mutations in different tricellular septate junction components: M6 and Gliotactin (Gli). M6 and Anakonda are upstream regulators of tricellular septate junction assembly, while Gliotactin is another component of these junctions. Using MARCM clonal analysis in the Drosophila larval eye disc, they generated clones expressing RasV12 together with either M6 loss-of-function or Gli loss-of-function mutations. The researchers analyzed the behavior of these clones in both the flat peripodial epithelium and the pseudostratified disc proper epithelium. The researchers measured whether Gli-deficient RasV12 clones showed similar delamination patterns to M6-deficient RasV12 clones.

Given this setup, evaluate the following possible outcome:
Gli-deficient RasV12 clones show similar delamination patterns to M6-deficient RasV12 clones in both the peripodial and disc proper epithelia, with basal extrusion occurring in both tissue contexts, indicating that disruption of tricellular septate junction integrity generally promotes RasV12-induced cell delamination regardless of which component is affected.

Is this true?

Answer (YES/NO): NO